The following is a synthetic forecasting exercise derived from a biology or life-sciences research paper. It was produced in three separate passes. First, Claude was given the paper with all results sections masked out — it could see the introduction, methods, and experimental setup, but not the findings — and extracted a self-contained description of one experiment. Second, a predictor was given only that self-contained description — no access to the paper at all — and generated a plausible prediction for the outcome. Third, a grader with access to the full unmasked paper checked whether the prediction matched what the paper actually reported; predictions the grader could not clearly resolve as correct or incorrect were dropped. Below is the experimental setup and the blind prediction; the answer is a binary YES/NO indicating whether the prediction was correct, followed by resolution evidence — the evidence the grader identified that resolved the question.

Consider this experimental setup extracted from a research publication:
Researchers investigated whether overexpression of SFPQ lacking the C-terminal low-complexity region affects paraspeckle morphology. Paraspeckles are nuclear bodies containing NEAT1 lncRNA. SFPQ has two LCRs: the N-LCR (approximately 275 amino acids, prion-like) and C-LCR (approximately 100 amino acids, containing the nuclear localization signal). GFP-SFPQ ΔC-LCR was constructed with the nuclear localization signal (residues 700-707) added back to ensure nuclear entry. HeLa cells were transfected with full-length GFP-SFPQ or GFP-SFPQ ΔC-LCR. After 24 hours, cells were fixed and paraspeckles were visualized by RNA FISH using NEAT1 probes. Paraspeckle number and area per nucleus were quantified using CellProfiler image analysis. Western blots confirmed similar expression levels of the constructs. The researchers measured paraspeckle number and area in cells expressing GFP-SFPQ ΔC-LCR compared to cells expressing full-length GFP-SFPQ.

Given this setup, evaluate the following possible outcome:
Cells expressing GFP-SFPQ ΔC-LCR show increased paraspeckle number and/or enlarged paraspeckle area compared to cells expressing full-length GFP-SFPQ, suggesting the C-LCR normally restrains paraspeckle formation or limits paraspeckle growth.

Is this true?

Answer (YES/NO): NO